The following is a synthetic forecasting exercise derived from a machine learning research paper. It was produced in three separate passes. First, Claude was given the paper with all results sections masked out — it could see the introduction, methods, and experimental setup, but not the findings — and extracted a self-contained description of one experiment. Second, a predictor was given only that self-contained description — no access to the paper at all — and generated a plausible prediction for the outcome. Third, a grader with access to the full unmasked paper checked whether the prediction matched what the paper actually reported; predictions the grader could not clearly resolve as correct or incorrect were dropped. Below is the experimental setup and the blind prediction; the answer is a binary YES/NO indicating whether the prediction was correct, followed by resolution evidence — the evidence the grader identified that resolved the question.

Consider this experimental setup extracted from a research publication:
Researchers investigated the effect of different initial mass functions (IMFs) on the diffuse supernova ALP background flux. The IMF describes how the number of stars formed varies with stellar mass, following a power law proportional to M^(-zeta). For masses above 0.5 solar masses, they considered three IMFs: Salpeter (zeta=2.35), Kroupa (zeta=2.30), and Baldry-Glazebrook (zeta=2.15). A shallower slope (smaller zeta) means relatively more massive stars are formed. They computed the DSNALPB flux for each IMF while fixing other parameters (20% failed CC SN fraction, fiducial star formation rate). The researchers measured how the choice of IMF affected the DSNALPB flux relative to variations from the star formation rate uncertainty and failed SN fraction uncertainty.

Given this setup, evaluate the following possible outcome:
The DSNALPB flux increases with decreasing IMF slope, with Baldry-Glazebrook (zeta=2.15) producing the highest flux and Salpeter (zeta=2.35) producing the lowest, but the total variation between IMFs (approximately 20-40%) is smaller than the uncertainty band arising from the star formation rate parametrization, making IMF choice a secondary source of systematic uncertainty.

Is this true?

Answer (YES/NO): NO